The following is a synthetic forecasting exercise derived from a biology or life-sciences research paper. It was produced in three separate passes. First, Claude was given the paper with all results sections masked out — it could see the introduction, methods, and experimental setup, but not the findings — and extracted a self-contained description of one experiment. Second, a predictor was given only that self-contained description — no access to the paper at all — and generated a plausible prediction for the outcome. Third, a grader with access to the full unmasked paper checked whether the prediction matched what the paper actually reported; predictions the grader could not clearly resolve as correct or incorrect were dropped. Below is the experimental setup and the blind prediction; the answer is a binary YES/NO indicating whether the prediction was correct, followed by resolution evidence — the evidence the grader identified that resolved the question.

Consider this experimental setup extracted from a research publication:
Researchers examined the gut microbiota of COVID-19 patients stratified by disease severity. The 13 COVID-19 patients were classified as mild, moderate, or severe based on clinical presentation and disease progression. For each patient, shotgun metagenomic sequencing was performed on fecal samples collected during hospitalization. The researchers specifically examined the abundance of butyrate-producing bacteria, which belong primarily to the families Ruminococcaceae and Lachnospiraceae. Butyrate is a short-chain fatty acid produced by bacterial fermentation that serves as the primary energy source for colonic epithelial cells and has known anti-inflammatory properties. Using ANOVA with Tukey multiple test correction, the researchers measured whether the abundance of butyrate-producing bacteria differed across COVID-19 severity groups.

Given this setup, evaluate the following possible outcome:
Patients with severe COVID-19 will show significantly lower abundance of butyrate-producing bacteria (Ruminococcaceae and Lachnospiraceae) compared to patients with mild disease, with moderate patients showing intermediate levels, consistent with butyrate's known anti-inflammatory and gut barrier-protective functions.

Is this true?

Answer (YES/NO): NO